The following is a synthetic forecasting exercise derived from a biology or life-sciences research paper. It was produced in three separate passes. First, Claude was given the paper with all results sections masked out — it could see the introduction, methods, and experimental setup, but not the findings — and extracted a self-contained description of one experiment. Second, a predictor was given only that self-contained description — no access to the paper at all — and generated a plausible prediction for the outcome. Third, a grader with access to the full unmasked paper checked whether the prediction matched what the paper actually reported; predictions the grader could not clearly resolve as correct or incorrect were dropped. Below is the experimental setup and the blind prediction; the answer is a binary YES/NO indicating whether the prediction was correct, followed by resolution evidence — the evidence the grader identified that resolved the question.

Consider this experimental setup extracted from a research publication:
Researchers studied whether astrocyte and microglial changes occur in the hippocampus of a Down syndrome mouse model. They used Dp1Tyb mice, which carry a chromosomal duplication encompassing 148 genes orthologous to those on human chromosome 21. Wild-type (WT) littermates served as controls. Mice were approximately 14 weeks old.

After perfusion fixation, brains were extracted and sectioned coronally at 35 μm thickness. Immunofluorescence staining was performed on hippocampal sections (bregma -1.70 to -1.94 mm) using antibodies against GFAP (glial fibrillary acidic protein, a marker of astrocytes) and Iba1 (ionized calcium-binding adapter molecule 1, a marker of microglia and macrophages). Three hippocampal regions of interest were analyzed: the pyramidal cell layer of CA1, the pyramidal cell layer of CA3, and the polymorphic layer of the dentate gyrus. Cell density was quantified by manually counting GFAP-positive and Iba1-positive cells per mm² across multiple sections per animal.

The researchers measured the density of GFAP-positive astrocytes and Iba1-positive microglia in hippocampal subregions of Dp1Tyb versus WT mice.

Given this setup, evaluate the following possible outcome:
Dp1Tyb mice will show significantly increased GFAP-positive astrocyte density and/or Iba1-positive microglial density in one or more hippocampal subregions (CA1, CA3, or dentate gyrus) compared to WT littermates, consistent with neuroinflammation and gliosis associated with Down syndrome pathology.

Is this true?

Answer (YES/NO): YES